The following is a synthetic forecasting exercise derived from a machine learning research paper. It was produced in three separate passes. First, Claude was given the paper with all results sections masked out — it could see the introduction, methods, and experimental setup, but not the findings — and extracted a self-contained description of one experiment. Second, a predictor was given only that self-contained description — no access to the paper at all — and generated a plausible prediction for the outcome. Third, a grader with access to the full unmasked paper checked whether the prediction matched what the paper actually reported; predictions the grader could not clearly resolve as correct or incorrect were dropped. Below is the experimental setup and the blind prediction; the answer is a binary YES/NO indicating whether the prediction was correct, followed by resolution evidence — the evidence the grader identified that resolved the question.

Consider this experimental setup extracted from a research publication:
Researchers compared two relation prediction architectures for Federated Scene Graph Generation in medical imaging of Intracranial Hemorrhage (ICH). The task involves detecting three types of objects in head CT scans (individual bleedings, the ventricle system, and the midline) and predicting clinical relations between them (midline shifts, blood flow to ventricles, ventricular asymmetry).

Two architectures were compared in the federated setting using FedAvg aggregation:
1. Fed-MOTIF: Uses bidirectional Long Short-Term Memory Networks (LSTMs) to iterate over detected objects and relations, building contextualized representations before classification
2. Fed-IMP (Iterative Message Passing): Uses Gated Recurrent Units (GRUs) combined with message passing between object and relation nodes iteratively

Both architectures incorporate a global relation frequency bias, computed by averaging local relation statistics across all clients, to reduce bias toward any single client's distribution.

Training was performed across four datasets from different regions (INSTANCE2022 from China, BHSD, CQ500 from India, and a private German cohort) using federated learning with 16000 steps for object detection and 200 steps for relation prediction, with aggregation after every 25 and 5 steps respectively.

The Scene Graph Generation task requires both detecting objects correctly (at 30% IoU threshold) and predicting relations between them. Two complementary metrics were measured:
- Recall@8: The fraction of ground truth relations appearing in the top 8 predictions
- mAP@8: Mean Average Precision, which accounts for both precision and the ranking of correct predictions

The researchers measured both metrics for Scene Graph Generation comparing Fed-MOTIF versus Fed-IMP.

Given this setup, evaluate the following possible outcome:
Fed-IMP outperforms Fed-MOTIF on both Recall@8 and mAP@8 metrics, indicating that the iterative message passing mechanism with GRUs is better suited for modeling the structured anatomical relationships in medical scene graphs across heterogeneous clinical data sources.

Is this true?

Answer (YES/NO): NO